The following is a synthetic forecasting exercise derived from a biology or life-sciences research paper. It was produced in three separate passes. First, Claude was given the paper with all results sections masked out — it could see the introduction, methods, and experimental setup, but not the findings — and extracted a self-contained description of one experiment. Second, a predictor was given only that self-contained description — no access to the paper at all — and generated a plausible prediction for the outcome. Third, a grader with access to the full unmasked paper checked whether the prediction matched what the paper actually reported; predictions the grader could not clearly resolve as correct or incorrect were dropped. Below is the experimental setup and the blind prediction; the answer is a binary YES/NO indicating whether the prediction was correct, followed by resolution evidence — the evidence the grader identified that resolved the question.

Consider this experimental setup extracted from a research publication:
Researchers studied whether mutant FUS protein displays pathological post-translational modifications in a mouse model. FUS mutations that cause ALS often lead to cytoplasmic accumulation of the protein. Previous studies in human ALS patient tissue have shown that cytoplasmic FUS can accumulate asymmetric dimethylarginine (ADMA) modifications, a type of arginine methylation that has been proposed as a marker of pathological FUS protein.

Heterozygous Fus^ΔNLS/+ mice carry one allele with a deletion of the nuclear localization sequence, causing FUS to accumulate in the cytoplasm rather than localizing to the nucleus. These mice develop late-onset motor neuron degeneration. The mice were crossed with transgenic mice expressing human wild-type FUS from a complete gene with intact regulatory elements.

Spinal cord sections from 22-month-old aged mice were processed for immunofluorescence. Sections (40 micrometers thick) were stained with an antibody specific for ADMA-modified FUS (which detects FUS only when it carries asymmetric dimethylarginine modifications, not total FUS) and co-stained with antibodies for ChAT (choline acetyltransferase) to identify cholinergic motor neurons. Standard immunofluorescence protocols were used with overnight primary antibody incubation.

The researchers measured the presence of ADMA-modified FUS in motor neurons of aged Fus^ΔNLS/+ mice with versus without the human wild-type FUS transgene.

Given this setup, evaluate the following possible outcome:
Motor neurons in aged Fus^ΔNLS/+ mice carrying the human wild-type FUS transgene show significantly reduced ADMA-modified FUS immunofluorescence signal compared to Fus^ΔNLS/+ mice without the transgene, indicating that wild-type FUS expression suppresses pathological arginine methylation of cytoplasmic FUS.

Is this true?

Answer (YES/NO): NO